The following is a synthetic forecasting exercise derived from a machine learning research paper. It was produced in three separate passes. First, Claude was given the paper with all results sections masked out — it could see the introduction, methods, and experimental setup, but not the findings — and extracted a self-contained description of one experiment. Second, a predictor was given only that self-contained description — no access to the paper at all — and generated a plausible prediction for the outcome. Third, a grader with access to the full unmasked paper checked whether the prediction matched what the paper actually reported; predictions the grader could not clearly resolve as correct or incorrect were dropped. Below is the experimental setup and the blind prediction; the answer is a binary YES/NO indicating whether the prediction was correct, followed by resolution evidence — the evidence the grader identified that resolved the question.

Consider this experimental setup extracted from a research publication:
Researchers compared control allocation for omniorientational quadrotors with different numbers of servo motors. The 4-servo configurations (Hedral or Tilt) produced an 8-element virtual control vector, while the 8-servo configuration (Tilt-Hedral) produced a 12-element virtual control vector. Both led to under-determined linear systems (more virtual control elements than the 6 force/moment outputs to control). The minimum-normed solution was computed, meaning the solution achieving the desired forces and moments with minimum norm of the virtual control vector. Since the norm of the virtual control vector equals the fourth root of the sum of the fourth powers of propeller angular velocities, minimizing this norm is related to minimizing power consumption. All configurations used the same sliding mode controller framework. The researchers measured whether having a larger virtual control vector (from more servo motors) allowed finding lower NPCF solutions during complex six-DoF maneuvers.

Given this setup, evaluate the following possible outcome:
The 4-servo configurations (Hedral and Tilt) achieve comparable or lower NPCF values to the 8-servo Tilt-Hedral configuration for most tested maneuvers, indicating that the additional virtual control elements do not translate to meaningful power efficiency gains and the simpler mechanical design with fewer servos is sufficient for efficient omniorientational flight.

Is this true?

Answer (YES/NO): NO